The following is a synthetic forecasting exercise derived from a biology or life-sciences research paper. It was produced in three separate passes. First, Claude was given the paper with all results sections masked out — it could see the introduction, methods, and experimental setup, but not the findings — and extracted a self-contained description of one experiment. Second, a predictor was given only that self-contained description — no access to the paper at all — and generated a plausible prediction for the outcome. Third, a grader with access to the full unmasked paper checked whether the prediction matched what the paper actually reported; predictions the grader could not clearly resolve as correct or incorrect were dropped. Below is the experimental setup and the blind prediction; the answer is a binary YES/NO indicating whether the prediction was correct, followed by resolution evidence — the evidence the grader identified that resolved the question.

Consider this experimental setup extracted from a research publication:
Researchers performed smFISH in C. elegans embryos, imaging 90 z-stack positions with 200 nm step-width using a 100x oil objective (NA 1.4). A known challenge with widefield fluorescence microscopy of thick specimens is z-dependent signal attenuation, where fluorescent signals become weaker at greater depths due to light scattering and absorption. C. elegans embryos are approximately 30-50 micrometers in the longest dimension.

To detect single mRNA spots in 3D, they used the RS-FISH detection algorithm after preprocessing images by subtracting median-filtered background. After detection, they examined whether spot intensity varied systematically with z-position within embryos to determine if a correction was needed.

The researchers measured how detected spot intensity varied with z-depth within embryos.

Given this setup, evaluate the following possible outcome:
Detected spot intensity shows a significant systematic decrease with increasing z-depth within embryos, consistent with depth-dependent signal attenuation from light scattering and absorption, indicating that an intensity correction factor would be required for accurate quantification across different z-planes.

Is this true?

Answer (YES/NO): YES